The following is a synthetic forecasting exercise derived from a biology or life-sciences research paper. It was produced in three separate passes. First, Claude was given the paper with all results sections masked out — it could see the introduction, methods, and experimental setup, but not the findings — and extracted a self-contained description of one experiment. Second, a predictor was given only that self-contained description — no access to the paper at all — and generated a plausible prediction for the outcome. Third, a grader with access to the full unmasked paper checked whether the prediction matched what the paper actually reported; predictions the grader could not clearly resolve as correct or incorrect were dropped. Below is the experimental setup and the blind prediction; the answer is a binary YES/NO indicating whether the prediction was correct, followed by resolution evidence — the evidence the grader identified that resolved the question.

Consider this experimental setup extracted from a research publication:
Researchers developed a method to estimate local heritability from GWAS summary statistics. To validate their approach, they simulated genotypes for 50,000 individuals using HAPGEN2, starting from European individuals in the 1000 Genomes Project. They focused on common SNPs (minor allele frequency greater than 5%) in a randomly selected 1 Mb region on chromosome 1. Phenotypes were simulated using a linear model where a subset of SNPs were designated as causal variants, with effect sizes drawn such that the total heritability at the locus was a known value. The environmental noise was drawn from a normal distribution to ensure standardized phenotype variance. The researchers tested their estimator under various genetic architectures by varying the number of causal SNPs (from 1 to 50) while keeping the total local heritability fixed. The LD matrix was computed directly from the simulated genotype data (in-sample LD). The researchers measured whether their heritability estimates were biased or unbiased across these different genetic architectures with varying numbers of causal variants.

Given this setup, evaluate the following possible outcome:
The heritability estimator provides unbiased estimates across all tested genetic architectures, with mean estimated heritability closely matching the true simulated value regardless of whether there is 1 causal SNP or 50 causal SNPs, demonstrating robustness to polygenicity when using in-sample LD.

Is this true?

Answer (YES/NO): YES